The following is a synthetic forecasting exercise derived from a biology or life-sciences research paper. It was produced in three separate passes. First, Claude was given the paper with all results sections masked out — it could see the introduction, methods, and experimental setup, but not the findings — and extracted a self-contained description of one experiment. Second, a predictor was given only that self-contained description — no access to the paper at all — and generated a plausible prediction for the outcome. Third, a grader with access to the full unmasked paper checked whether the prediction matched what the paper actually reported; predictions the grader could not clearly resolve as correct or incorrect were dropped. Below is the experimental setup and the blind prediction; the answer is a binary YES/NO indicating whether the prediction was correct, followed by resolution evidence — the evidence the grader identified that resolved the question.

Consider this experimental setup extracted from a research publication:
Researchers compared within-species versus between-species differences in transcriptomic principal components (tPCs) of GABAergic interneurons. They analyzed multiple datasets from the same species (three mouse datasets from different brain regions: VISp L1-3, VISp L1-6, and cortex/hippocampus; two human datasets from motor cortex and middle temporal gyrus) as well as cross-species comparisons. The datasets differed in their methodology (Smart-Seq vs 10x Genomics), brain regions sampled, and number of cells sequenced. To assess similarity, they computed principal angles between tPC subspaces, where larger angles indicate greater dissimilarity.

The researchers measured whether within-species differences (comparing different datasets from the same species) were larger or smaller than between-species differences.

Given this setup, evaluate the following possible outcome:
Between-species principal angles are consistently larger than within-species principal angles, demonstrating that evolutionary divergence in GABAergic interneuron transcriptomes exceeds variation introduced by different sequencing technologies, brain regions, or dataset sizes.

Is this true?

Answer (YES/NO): YES